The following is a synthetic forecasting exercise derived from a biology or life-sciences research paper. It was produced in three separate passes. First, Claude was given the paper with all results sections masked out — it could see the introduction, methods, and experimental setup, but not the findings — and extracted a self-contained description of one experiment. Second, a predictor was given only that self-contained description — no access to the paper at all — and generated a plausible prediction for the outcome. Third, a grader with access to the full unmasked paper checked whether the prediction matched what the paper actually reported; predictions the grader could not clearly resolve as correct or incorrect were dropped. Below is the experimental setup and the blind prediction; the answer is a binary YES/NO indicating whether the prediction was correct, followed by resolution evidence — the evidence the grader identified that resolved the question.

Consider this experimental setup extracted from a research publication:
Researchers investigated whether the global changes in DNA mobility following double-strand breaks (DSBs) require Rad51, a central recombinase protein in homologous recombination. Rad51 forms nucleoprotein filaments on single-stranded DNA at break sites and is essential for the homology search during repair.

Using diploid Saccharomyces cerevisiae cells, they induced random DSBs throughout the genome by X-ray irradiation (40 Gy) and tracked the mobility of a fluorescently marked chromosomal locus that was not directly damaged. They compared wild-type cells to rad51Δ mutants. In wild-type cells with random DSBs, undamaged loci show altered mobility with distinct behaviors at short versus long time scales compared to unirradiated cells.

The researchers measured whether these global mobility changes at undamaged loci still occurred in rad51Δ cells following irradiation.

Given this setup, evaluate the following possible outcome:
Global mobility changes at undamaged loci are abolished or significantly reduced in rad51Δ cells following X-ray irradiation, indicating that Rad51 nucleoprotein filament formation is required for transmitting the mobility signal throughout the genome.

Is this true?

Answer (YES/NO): YES